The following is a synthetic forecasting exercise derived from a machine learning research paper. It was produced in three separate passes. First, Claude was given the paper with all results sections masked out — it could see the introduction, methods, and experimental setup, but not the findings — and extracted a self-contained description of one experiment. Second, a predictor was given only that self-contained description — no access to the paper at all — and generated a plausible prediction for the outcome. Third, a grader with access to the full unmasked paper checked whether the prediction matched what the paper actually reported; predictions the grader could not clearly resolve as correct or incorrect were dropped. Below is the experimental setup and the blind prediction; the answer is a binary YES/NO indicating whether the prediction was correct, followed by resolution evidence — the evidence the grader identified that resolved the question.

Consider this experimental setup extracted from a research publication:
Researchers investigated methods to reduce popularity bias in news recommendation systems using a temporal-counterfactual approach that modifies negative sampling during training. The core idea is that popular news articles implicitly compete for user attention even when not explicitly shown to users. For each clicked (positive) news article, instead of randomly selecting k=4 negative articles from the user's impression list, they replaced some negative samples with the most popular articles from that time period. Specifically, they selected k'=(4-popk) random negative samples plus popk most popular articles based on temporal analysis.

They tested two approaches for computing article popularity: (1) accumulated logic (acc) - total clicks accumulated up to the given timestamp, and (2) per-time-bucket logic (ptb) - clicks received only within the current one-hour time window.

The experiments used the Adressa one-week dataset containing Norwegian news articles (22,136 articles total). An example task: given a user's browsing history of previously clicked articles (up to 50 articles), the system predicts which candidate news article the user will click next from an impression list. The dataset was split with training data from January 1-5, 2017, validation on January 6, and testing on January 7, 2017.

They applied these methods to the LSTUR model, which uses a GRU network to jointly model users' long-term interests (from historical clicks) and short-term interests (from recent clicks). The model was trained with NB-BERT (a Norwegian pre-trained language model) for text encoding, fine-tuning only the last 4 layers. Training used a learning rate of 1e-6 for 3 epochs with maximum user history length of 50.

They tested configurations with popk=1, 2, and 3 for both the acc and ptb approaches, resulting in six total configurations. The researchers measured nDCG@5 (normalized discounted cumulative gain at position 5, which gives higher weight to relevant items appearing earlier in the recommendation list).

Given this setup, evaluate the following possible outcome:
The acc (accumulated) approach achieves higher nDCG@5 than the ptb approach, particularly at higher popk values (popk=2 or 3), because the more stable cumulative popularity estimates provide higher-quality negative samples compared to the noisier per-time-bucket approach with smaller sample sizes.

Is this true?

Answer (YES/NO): YES